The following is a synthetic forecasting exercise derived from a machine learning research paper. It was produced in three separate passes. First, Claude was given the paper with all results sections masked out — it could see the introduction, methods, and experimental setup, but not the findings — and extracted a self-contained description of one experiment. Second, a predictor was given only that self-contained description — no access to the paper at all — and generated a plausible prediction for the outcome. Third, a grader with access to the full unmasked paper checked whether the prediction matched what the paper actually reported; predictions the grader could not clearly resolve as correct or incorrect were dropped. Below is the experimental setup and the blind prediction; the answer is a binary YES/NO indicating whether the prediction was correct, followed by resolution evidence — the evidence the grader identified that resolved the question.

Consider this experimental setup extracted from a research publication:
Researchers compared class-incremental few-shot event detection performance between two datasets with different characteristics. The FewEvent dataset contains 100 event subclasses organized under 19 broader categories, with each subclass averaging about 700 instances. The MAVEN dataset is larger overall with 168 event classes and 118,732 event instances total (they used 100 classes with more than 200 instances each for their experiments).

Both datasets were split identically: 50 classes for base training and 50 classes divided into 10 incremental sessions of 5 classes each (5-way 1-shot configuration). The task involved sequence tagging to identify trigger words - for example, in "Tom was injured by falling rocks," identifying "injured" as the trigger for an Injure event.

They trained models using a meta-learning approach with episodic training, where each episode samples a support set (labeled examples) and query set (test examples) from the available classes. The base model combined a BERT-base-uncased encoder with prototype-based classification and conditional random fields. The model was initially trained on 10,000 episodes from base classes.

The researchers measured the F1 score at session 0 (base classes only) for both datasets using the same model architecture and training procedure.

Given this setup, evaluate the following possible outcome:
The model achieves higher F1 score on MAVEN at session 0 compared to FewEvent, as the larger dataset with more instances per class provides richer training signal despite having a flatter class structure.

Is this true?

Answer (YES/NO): NO